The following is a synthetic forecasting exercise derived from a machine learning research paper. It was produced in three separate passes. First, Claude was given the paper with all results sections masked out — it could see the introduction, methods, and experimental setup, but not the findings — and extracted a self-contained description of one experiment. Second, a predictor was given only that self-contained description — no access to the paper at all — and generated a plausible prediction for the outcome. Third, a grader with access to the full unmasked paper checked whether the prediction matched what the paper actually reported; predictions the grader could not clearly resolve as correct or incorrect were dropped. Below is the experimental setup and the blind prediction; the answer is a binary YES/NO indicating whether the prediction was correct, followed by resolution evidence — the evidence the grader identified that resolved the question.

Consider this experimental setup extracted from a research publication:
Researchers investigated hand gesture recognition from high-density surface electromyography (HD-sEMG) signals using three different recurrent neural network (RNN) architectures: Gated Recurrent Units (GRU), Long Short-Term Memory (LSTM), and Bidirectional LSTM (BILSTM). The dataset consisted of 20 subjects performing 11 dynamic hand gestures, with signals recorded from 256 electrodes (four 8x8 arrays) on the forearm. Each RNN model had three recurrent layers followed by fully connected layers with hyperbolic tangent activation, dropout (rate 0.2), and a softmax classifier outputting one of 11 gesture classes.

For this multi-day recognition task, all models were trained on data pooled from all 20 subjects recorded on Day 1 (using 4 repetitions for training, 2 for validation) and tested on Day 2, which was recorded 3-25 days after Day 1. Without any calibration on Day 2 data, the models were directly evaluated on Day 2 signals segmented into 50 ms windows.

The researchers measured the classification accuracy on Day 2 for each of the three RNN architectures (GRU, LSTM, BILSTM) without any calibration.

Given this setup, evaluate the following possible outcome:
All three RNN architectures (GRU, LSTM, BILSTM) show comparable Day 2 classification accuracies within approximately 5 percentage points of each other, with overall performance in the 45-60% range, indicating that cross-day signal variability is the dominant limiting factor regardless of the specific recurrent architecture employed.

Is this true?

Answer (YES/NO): NO